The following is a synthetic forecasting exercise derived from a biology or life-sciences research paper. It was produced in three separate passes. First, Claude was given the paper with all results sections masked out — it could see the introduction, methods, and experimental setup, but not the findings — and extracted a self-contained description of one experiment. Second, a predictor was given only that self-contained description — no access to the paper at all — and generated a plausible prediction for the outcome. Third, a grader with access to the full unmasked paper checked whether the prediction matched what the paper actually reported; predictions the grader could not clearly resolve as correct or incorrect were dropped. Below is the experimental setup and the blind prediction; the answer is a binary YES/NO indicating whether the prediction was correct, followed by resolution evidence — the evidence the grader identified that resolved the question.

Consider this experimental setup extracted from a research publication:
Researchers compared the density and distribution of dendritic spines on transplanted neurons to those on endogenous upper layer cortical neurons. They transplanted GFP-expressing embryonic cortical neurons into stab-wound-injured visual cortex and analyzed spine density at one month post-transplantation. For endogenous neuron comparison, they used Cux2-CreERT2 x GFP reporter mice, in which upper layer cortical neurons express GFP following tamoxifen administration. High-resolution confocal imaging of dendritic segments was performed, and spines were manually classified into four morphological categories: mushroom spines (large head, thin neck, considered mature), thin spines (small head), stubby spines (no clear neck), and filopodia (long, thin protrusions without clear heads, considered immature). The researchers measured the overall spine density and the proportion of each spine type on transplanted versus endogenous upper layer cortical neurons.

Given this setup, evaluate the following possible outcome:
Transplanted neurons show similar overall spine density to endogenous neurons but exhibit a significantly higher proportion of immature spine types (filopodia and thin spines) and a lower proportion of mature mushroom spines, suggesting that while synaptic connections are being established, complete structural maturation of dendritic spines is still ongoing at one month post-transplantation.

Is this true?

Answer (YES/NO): NO